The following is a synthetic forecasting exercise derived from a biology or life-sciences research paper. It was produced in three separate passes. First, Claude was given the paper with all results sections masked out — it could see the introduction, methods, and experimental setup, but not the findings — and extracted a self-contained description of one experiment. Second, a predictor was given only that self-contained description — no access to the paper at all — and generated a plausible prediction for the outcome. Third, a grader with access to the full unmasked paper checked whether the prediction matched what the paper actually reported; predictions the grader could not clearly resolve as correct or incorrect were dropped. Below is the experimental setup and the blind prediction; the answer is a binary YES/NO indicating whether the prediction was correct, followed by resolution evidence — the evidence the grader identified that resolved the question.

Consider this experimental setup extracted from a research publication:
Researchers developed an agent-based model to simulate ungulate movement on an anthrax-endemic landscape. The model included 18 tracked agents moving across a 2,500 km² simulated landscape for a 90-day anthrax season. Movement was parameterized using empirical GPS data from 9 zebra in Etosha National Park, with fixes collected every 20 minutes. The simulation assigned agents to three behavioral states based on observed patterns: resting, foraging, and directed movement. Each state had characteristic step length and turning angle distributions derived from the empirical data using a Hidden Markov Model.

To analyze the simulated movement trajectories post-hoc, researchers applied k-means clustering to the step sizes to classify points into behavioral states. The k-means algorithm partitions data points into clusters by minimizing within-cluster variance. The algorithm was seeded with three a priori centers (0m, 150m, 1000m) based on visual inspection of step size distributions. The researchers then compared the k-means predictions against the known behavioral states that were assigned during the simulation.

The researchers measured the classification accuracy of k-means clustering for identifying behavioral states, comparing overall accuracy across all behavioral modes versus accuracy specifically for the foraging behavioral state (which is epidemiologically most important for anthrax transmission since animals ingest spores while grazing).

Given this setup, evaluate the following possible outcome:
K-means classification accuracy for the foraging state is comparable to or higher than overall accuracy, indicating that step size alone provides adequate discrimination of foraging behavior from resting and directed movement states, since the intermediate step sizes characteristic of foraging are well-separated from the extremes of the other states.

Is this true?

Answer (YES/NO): YES